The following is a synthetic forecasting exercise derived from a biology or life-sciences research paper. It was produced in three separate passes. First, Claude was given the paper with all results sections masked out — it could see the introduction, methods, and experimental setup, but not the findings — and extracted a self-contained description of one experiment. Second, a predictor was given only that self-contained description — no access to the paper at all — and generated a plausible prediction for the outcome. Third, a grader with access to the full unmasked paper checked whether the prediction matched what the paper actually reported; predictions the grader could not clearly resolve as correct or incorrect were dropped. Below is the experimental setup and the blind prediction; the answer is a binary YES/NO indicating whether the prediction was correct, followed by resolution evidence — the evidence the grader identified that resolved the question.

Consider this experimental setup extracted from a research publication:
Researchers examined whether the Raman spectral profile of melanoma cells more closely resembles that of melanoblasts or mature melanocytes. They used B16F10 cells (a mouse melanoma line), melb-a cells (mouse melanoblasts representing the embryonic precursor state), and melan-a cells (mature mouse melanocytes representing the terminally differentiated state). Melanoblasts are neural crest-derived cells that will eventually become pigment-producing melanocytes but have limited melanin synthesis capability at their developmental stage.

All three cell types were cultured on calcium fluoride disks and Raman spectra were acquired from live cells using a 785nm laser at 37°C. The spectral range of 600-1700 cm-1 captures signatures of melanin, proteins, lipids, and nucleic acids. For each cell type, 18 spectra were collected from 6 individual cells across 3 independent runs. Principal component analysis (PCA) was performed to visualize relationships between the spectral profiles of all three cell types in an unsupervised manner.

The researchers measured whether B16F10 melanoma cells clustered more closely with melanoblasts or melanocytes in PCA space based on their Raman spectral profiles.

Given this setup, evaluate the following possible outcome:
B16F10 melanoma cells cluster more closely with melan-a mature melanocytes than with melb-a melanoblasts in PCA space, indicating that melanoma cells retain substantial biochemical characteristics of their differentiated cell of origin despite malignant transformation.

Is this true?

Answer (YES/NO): NO